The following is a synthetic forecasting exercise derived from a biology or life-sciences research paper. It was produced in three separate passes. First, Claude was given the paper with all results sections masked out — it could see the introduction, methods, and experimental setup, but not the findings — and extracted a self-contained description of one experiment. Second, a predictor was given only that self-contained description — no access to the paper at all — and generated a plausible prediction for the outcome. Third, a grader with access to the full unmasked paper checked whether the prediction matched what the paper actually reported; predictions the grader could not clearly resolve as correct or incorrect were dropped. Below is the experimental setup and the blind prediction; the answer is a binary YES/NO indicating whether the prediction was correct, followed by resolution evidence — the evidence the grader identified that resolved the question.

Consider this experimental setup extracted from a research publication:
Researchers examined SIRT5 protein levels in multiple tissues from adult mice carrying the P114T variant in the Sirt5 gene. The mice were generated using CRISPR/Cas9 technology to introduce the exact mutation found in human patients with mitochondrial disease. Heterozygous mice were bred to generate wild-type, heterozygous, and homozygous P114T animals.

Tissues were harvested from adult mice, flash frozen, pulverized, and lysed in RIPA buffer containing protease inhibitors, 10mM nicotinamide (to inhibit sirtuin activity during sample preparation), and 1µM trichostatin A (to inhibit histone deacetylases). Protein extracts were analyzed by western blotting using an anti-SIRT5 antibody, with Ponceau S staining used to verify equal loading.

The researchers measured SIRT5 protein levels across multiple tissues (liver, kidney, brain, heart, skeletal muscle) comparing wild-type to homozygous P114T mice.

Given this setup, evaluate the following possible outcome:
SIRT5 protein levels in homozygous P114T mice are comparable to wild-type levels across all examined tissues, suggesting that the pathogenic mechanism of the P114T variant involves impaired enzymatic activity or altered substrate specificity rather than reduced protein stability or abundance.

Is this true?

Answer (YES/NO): NO